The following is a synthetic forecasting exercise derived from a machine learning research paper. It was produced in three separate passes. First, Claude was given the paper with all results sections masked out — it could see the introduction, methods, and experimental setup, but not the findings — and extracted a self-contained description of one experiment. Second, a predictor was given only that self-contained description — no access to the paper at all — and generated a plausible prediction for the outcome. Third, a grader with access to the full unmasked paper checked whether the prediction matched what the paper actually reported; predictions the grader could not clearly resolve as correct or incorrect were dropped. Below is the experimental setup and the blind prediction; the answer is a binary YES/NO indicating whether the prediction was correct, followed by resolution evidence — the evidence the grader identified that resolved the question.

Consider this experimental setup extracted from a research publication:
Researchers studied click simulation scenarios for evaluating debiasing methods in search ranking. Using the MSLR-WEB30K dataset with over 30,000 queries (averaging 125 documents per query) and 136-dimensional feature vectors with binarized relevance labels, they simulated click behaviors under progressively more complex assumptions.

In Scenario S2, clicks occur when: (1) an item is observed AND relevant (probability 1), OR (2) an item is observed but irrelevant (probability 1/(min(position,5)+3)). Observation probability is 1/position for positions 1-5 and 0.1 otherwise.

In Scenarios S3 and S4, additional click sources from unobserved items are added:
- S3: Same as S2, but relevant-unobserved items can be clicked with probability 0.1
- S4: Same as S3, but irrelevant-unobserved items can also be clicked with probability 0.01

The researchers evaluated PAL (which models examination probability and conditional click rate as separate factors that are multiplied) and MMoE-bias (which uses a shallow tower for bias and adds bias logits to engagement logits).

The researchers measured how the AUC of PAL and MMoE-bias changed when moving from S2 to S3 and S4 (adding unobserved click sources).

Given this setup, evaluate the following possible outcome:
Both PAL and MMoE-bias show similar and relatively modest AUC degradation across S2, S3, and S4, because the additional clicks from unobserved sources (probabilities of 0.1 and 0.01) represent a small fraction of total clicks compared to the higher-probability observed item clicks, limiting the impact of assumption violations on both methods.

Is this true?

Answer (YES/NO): NO